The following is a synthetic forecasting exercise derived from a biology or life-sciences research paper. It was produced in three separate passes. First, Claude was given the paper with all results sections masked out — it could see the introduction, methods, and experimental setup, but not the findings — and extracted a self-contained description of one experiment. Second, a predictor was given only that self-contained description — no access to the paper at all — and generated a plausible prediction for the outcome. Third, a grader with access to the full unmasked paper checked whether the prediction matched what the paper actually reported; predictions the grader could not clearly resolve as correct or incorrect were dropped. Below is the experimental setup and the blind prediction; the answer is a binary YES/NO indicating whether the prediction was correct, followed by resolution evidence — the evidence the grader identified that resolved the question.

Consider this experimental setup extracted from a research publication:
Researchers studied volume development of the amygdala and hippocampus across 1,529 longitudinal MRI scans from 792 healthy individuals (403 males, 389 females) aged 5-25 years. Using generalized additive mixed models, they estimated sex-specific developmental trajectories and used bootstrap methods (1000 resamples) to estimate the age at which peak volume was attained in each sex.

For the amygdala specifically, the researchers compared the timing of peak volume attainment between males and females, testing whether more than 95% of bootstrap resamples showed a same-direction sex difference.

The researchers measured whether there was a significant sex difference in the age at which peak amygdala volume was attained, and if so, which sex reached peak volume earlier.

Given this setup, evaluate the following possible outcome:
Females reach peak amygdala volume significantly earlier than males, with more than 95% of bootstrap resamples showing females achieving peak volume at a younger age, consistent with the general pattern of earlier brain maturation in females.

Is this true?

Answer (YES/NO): NO